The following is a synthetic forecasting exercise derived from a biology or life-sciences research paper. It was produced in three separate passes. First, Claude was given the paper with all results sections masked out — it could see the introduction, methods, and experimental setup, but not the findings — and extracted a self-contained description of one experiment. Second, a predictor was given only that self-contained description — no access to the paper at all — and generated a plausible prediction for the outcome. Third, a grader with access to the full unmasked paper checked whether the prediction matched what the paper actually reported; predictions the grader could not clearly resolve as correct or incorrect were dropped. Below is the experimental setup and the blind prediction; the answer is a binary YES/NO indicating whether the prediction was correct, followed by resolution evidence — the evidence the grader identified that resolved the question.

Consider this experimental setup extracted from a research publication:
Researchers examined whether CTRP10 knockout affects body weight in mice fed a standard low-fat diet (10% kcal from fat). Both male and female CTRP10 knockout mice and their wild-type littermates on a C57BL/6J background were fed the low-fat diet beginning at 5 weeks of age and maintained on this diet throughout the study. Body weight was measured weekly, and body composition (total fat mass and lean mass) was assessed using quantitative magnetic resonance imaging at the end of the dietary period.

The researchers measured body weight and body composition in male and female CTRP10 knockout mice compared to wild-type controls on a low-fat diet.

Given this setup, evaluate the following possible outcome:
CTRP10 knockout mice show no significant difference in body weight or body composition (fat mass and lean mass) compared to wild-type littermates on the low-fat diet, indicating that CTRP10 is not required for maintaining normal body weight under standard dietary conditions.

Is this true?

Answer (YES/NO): NO